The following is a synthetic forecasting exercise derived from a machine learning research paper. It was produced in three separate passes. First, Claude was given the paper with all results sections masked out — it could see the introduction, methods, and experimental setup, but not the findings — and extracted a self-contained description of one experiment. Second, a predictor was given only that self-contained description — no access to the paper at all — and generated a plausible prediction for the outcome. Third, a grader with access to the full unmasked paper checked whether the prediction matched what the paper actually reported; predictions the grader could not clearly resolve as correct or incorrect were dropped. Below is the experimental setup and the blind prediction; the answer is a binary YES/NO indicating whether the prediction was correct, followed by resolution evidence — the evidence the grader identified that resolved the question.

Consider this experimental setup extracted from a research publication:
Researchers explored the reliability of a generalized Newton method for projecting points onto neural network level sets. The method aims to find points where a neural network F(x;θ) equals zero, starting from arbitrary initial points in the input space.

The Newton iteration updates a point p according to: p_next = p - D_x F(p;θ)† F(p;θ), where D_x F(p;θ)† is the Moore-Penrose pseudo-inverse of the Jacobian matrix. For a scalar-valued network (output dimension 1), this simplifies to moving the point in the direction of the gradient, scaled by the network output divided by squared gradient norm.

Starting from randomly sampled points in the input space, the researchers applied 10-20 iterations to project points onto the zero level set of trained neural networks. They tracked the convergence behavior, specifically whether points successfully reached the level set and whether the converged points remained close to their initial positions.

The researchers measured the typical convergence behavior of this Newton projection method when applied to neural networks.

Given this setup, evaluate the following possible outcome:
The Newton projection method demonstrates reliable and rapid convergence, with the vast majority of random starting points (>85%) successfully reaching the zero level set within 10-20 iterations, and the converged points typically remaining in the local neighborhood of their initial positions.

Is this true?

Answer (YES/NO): NO